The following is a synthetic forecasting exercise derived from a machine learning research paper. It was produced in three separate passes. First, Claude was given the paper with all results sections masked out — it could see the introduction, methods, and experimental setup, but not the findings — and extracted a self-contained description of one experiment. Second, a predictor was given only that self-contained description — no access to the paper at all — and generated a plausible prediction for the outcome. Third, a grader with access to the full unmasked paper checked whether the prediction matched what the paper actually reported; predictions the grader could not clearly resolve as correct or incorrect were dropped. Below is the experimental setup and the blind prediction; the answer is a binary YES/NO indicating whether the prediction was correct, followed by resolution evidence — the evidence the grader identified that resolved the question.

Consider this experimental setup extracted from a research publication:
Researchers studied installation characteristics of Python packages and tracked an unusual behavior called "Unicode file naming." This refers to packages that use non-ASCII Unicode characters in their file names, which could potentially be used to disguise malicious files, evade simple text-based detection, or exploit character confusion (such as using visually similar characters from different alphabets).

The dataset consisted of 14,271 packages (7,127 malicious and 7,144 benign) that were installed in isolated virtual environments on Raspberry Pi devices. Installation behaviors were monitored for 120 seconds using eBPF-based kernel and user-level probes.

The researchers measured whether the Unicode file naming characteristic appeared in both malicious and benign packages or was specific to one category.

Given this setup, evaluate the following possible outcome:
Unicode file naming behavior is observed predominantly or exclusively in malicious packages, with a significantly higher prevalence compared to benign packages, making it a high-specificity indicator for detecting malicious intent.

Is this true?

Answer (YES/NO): YES